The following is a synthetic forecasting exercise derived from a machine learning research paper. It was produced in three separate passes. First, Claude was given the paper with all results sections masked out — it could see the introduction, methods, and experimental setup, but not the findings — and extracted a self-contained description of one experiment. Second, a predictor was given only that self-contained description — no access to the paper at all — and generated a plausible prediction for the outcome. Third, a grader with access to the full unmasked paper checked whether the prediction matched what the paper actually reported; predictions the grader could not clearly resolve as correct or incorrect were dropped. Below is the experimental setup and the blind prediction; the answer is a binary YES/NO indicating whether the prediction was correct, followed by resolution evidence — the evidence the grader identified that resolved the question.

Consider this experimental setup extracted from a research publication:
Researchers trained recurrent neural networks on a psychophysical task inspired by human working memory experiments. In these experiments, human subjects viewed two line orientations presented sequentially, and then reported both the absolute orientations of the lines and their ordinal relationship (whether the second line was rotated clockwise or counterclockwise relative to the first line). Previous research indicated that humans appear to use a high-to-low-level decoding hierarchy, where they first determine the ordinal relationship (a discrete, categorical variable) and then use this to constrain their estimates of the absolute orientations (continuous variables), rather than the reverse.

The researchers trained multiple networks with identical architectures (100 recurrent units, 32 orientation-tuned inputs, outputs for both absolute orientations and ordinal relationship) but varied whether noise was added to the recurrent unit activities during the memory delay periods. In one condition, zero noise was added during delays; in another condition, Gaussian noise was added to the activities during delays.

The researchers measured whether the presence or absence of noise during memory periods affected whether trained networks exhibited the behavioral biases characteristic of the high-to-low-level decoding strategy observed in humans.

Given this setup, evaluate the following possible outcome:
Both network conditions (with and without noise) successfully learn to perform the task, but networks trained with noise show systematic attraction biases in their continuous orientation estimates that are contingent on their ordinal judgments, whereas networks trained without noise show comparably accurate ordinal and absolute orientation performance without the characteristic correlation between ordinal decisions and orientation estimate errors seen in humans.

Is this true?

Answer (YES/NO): NO